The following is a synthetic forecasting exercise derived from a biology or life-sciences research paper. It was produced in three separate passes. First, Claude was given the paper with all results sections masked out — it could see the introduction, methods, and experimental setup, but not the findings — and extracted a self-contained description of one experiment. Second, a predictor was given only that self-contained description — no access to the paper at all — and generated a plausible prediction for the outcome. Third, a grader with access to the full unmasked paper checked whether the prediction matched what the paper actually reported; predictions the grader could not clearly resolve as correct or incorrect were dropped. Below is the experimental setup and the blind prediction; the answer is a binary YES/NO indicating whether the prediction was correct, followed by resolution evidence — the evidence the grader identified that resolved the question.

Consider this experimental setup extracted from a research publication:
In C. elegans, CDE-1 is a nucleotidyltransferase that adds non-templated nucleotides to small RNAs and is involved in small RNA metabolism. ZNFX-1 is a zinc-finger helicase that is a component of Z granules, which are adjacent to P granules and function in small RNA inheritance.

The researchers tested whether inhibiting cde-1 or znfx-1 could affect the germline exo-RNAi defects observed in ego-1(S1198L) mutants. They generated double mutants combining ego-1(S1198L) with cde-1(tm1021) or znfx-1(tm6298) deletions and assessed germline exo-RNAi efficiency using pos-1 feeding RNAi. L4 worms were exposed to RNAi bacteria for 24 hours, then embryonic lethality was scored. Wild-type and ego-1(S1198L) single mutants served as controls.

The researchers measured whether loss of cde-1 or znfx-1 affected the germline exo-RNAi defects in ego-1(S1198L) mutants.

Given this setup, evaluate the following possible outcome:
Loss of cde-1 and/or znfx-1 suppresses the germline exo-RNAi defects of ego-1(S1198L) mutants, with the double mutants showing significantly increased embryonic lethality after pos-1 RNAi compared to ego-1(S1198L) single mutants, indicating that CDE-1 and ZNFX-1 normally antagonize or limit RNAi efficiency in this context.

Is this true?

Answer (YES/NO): YES